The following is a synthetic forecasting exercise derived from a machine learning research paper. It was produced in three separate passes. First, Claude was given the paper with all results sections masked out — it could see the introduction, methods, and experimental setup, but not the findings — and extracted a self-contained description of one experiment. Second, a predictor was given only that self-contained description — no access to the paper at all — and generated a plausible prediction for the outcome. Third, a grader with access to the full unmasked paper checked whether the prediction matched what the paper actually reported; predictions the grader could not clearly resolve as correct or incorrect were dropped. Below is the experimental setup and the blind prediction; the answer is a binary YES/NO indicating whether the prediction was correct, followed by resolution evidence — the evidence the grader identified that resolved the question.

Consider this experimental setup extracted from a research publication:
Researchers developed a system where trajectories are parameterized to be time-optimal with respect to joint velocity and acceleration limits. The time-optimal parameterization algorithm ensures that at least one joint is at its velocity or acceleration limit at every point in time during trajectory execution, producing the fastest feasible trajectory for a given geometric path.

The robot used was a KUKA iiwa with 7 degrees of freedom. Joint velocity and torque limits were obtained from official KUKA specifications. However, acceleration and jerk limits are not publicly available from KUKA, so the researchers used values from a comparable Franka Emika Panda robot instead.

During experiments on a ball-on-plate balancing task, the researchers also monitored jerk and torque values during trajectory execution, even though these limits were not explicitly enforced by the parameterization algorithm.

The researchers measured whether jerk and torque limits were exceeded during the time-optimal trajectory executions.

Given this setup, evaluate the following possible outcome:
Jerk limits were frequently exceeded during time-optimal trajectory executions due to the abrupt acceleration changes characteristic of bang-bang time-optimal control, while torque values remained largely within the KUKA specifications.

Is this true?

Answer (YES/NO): NO